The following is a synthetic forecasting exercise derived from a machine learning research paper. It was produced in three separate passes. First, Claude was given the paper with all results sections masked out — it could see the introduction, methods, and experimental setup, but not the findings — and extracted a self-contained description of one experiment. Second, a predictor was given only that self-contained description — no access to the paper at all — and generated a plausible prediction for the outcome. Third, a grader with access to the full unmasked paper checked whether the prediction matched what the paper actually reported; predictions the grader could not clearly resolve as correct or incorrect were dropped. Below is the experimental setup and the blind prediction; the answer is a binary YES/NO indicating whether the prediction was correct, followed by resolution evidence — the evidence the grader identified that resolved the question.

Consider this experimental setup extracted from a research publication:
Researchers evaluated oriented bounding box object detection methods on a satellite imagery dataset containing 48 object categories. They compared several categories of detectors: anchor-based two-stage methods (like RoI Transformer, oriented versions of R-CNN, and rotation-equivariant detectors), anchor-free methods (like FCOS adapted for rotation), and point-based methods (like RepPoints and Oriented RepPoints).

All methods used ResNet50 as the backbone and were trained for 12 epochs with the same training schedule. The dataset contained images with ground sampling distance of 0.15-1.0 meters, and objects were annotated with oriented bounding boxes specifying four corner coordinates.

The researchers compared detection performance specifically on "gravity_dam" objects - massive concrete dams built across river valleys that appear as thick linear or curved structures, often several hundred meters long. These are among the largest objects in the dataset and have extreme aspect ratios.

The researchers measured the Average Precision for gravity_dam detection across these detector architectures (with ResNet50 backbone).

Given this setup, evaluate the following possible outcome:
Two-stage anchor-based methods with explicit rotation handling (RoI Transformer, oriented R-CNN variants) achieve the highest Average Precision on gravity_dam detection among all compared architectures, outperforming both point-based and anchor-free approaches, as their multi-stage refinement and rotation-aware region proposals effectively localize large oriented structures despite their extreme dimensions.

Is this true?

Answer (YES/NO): NO